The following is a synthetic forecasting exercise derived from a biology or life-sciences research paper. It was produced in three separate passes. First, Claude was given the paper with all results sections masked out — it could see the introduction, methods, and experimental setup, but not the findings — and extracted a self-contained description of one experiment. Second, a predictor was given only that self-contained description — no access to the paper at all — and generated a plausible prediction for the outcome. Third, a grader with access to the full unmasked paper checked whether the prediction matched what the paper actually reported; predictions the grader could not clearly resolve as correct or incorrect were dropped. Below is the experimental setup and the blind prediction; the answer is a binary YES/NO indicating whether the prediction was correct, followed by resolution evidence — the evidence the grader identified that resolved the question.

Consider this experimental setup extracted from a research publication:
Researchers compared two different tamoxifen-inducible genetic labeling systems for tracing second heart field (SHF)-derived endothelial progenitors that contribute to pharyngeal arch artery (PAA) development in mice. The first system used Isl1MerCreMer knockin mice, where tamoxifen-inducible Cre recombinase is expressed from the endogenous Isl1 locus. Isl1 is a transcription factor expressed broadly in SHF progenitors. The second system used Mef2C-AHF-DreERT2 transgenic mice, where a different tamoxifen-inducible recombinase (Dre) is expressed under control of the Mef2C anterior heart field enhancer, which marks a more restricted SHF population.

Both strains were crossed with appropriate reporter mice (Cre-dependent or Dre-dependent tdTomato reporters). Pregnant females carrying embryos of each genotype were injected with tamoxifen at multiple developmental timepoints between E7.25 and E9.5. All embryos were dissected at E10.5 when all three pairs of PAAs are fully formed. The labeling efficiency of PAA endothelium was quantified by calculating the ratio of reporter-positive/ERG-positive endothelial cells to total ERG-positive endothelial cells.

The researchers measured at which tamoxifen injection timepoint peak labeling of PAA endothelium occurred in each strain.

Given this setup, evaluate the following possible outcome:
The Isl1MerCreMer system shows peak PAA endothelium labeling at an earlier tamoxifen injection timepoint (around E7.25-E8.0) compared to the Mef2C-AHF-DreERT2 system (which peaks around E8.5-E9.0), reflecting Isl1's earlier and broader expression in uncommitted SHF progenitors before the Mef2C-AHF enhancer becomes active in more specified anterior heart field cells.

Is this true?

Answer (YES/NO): NO